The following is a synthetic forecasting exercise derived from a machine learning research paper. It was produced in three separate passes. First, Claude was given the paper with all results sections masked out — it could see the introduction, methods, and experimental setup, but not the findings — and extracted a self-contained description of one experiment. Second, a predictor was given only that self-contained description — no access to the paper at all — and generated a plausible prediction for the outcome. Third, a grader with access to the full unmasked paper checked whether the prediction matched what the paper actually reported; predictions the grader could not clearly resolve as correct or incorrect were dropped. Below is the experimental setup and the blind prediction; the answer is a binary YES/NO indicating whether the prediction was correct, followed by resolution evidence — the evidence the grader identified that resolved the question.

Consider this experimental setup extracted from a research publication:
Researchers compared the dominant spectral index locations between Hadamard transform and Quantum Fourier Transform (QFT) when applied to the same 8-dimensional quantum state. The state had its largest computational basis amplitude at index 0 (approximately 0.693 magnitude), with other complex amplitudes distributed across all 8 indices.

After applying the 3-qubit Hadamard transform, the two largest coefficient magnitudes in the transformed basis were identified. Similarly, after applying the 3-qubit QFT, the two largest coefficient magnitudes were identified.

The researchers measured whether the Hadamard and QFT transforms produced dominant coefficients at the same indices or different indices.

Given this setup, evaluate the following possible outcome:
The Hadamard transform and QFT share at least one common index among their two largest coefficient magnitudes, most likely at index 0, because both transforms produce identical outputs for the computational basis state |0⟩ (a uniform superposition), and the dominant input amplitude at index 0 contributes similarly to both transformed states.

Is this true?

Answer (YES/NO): NO